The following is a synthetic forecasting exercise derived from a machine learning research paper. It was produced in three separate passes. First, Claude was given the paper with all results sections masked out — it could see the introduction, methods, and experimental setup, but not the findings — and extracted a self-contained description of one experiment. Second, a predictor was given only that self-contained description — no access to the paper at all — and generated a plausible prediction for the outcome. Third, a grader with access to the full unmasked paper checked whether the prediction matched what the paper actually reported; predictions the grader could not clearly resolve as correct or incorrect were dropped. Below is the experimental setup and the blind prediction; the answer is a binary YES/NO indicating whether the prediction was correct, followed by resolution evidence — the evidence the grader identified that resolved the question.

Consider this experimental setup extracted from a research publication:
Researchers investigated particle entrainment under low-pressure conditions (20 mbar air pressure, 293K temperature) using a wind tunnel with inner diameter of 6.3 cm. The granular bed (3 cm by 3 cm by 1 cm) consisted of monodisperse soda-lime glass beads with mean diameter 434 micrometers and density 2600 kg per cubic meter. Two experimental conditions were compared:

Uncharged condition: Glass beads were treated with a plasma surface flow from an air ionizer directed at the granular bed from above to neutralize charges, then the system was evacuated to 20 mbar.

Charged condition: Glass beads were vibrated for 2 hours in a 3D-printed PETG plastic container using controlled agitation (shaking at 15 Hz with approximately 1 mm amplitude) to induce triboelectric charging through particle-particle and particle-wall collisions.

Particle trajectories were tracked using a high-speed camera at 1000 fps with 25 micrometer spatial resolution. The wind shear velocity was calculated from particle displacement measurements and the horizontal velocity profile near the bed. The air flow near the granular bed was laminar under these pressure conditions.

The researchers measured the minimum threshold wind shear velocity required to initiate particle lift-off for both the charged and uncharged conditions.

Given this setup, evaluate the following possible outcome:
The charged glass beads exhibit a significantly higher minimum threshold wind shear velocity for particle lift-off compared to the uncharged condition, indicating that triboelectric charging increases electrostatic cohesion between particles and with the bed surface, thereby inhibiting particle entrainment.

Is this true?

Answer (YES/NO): NO